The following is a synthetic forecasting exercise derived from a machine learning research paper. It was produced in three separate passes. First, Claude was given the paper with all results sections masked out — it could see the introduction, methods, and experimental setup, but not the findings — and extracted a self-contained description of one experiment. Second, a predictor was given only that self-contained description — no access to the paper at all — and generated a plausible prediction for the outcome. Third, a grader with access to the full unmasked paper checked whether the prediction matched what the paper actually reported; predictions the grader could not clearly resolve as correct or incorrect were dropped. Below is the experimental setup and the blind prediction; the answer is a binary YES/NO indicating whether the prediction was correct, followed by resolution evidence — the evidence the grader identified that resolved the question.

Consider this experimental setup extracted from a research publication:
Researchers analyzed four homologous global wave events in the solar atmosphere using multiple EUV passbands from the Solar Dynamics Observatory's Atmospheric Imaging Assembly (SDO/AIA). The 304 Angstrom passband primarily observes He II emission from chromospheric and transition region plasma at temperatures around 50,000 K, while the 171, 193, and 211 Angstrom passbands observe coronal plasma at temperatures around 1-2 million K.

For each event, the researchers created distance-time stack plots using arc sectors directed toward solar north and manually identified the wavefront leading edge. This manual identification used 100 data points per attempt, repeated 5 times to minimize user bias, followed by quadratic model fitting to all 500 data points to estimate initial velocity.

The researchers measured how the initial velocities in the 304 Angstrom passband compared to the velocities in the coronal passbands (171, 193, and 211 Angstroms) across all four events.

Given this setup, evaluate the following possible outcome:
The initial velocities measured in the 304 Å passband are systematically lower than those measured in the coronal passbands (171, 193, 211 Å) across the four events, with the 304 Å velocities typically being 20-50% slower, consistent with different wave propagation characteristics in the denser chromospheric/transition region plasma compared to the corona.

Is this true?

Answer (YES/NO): NO